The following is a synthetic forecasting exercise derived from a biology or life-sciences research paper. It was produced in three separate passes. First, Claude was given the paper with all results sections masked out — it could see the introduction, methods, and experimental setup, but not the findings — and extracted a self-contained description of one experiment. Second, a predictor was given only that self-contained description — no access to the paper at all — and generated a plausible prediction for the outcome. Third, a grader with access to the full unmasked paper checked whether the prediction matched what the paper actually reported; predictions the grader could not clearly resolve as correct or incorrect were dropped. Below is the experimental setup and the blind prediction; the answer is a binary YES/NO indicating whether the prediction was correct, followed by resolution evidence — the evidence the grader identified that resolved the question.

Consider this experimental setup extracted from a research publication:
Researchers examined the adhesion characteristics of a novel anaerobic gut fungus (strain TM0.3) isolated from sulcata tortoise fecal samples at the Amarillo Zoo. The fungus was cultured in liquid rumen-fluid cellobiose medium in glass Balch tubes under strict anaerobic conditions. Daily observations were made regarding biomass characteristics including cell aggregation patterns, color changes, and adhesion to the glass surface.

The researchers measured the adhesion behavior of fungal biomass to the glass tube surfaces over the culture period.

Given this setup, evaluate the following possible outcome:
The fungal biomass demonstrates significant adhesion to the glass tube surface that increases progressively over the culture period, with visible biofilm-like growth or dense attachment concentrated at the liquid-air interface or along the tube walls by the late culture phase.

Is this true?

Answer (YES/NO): NO